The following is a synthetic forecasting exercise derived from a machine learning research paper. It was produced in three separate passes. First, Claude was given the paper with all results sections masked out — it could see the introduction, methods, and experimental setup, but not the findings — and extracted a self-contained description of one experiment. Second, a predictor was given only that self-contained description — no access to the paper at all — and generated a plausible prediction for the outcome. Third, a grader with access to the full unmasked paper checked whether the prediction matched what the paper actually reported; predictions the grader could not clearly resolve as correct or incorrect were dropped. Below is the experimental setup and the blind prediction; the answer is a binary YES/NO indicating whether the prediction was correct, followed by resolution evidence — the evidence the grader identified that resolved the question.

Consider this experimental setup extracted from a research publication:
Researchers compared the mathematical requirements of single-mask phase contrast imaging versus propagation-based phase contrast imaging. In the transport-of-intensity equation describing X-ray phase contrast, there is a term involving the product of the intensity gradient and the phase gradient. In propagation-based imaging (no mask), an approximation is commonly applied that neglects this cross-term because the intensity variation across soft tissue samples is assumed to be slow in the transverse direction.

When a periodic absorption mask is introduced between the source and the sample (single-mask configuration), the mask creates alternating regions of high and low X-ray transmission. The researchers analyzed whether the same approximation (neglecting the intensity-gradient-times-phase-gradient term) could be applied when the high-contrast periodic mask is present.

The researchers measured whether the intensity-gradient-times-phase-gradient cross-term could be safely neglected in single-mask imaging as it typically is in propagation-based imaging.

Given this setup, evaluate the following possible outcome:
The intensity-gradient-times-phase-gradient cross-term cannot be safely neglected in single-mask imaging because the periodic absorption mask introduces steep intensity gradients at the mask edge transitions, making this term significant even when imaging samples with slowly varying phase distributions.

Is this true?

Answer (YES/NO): YES